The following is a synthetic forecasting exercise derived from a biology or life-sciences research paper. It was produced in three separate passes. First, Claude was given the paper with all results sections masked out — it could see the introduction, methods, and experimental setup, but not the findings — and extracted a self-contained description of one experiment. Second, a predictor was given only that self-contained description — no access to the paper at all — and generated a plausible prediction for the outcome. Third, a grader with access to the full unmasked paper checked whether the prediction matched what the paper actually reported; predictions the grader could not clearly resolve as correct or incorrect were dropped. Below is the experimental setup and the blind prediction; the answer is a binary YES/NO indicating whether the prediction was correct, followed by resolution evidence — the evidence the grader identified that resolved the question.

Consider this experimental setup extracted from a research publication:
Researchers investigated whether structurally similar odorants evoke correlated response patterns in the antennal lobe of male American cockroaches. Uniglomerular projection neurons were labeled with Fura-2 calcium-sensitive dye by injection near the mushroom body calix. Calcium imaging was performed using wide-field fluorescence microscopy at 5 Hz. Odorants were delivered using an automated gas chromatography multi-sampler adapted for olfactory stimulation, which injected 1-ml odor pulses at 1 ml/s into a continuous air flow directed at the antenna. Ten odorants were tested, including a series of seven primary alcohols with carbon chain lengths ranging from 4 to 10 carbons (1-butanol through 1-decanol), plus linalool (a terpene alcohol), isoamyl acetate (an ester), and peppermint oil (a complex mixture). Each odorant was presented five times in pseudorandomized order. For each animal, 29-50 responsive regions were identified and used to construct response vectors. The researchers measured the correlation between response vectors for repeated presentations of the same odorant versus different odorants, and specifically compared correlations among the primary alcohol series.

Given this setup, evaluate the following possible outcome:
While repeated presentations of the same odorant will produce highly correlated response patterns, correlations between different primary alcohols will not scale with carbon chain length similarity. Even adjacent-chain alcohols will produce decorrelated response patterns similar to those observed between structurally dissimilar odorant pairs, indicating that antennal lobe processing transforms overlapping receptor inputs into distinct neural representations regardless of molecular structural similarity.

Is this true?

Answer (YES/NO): NO